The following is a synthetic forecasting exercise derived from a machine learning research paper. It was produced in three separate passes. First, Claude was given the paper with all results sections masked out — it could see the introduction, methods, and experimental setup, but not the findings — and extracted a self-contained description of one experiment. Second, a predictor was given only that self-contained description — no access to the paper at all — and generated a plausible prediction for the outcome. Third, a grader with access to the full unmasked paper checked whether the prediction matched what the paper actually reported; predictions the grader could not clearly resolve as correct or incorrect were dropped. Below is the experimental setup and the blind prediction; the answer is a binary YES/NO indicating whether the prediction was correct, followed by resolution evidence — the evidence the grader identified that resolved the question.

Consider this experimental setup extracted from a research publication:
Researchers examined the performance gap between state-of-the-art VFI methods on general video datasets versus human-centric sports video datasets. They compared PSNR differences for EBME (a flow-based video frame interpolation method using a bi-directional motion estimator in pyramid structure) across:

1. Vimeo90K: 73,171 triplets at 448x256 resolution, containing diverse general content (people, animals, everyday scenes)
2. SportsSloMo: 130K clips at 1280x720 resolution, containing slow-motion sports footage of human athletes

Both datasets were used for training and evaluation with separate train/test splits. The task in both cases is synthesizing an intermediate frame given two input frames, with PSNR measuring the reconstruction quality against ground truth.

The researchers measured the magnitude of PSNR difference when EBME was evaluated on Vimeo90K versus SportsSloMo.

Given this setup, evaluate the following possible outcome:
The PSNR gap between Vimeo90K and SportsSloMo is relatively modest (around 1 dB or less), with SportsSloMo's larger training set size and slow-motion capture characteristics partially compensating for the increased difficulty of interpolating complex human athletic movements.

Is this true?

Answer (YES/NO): NO